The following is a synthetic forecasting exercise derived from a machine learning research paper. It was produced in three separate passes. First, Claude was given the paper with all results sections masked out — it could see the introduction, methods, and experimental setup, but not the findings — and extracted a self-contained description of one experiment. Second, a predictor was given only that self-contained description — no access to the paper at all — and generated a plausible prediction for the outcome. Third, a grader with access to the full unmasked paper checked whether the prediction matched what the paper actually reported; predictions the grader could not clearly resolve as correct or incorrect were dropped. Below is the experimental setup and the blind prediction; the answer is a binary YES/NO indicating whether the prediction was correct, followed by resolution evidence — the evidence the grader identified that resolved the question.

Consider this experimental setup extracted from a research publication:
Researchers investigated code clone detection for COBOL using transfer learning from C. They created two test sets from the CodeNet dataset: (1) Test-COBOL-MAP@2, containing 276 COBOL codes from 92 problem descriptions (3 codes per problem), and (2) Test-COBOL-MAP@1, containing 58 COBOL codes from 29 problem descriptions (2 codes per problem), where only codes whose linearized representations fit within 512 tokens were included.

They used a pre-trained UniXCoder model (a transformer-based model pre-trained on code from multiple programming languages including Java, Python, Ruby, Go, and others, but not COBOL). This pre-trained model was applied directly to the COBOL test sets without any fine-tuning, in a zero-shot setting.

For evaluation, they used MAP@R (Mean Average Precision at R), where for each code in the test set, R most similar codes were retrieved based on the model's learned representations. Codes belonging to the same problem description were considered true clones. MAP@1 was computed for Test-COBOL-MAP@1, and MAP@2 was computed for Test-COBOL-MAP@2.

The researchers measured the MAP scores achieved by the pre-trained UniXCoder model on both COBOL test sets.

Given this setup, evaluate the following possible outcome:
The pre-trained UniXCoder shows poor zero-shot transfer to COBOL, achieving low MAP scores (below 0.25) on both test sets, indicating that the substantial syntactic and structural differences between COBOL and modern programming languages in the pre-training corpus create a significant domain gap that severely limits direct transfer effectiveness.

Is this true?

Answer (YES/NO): NO